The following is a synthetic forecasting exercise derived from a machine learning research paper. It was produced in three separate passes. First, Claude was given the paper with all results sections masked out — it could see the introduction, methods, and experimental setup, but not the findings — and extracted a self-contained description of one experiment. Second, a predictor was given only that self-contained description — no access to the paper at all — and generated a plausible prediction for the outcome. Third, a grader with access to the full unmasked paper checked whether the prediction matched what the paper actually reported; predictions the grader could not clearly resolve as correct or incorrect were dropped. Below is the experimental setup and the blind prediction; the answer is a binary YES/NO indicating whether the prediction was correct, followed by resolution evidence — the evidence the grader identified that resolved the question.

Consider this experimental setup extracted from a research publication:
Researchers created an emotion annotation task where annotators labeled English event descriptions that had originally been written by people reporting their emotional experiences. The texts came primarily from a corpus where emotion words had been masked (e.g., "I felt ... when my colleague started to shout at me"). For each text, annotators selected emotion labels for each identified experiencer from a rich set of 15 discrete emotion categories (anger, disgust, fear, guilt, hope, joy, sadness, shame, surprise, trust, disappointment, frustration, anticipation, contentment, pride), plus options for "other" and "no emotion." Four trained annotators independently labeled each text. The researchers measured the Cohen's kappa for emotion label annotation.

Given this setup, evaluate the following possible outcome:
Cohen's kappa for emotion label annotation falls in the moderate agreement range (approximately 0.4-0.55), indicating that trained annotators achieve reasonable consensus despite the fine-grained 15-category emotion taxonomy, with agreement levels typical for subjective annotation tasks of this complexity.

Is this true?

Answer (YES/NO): NO